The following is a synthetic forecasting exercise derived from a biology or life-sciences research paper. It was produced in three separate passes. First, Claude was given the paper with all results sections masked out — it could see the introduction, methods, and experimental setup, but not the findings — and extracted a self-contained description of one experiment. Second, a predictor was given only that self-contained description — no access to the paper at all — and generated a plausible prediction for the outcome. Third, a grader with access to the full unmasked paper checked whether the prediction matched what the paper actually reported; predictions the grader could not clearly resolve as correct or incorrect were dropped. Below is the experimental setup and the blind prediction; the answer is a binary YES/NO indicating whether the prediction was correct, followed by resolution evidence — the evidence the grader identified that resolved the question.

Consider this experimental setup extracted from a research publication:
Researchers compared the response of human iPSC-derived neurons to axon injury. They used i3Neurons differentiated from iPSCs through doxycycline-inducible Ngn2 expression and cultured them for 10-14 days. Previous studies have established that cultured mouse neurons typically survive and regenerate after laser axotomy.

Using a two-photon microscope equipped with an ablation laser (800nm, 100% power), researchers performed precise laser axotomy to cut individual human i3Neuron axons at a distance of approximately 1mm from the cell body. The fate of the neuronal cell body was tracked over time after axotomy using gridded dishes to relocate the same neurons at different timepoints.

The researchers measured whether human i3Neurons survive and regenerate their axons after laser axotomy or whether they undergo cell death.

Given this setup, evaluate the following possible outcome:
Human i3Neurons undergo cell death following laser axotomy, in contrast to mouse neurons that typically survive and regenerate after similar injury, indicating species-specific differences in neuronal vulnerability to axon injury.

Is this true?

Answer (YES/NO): YES